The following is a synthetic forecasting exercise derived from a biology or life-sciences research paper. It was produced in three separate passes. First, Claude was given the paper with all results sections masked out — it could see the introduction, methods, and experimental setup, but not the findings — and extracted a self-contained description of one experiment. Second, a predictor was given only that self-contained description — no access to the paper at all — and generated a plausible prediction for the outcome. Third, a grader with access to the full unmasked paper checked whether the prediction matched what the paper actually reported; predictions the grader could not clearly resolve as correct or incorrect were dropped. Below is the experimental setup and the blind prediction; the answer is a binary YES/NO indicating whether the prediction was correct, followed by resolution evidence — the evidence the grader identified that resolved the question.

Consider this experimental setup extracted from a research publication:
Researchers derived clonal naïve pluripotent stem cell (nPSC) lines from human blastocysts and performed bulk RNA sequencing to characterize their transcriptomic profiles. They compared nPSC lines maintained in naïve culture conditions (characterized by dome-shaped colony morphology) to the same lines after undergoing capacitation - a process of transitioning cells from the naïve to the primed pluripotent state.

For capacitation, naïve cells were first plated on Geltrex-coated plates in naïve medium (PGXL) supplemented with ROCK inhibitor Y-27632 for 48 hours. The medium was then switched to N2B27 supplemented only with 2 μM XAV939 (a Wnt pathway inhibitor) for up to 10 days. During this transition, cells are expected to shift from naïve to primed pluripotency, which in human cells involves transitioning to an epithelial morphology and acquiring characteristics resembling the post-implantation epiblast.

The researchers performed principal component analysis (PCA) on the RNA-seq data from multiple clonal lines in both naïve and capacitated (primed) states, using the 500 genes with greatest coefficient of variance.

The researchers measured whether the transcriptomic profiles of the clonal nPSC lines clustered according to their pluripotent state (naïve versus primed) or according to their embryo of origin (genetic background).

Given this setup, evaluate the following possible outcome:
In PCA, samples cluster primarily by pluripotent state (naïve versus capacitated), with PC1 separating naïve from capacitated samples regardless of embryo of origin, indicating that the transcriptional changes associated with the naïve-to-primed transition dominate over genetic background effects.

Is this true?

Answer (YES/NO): YES